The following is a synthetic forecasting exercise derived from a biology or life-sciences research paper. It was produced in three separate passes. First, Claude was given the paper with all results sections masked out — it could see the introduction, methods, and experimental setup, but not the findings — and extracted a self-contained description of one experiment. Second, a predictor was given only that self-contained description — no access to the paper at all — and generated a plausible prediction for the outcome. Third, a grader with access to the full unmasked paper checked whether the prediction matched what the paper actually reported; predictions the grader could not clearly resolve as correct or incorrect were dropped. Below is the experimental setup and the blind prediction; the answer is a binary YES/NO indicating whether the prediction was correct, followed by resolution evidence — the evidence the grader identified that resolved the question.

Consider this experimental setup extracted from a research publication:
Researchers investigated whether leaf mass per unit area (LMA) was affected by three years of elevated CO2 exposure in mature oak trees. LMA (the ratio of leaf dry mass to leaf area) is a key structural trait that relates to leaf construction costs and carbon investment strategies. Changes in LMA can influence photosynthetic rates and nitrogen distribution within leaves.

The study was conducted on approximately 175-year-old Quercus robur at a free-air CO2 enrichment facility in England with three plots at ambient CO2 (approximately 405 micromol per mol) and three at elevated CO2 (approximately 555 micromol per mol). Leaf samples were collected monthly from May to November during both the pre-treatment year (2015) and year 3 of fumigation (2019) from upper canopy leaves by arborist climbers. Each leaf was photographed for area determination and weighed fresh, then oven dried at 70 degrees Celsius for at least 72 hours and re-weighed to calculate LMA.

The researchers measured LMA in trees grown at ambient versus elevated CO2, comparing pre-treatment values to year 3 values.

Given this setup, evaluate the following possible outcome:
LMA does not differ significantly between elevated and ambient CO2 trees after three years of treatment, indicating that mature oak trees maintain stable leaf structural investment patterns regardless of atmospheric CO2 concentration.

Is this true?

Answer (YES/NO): YES